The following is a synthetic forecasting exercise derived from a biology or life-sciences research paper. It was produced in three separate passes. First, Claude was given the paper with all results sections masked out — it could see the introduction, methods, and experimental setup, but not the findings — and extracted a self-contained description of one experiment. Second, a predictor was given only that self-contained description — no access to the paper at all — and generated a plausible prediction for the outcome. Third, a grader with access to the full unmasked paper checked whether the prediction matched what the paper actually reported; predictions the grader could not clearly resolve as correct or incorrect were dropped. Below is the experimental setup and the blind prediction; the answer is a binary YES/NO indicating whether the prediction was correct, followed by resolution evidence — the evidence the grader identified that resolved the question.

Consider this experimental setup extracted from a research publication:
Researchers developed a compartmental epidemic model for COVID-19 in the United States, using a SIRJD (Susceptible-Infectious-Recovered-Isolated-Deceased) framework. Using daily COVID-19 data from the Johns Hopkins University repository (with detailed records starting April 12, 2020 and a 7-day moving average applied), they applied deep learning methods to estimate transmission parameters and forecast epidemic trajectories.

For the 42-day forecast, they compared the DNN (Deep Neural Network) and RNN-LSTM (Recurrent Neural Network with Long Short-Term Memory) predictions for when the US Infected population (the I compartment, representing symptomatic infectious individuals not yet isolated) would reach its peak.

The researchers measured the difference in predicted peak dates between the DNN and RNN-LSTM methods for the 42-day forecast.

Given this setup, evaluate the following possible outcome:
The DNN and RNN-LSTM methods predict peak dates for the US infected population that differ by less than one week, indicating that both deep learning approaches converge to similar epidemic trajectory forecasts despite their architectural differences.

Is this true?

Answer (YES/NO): NO